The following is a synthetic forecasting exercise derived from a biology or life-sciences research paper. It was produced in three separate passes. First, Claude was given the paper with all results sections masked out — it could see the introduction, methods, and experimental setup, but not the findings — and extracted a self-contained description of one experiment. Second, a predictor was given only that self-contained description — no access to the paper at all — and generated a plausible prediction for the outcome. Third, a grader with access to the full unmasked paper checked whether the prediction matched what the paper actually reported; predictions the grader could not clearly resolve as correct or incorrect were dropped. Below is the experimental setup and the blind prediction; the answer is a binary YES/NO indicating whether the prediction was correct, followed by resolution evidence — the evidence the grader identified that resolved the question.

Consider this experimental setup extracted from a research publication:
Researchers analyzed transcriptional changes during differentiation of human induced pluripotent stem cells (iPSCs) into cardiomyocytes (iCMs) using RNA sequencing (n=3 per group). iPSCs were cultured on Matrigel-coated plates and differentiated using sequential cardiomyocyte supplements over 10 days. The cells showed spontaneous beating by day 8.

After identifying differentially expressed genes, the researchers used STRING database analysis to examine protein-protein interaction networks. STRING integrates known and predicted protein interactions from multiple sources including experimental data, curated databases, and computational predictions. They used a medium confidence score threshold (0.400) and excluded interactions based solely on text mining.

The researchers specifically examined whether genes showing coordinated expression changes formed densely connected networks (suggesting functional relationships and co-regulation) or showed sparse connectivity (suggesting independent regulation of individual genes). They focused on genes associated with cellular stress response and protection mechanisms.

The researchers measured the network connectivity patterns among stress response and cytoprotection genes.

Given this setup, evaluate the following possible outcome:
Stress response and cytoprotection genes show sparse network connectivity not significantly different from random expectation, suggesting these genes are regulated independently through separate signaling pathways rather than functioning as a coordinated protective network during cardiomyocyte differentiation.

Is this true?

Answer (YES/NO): NO